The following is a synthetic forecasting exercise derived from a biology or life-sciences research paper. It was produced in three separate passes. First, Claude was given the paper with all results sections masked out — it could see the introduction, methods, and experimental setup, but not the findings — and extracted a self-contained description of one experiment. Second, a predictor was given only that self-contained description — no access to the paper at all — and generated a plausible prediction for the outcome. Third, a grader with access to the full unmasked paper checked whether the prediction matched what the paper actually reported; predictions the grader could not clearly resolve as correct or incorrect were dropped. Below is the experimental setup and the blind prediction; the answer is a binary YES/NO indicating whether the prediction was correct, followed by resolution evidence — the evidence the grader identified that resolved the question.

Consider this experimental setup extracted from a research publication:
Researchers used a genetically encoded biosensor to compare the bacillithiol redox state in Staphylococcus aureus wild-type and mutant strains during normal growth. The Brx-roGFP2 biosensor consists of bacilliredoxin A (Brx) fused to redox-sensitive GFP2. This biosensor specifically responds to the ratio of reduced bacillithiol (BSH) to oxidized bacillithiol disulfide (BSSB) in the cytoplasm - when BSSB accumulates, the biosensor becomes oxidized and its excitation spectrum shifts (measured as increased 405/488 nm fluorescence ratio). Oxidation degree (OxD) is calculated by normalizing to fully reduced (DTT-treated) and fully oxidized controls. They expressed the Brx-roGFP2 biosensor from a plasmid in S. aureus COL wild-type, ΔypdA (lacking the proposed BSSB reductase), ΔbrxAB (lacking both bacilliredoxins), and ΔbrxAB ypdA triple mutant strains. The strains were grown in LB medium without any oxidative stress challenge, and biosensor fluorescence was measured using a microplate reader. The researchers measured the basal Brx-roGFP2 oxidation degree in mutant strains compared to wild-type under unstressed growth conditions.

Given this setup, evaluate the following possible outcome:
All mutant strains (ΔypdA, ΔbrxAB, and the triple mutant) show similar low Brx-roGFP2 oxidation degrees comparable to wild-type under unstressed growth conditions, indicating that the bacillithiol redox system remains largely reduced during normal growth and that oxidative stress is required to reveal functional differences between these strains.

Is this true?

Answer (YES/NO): YES